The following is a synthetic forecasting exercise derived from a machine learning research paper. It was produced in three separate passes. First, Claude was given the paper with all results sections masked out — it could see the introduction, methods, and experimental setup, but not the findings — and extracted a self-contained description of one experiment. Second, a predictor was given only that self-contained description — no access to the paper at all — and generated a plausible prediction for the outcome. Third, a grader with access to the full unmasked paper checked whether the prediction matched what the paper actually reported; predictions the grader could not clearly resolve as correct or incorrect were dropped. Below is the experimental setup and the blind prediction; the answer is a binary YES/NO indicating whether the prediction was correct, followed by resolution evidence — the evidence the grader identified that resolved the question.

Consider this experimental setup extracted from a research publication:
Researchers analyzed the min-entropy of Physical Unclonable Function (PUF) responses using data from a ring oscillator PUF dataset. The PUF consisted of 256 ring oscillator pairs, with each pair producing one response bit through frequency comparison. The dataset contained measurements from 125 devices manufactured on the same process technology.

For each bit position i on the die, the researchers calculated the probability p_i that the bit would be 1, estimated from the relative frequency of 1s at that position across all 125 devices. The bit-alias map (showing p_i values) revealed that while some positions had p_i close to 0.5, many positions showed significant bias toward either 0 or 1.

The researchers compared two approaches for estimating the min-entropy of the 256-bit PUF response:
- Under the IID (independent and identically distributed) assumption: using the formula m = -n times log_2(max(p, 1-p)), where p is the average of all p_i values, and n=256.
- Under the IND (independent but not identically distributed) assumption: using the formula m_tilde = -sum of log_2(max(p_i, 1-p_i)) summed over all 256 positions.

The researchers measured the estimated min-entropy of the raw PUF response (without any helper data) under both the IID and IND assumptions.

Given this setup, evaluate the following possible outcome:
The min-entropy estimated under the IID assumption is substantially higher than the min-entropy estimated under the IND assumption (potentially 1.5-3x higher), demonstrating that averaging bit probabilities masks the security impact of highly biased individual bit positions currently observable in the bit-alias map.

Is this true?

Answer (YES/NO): NO